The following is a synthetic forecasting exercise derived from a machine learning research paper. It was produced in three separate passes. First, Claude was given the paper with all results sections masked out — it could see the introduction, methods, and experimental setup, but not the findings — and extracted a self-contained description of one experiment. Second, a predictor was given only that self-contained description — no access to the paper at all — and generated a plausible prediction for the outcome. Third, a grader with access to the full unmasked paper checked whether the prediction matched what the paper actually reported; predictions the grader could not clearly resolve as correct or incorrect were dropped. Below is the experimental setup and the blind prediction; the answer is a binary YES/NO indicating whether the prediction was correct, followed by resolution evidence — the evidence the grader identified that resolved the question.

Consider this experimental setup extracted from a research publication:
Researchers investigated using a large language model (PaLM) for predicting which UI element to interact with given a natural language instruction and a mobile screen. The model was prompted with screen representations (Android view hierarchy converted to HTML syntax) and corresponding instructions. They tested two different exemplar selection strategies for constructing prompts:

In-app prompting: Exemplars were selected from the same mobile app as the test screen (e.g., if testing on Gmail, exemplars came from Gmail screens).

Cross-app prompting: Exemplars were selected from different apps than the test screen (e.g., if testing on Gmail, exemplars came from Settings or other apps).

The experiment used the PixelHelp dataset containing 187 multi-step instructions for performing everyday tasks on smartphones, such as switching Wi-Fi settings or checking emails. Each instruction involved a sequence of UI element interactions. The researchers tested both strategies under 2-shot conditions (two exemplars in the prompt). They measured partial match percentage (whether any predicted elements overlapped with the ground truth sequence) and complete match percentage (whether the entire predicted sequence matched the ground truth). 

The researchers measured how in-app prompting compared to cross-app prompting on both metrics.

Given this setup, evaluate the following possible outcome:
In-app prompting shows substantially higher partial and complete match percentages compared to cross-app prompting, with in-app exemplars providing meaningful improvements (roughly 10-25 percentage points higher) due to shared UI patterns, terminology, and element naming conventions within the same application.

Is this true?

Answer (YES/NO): NO